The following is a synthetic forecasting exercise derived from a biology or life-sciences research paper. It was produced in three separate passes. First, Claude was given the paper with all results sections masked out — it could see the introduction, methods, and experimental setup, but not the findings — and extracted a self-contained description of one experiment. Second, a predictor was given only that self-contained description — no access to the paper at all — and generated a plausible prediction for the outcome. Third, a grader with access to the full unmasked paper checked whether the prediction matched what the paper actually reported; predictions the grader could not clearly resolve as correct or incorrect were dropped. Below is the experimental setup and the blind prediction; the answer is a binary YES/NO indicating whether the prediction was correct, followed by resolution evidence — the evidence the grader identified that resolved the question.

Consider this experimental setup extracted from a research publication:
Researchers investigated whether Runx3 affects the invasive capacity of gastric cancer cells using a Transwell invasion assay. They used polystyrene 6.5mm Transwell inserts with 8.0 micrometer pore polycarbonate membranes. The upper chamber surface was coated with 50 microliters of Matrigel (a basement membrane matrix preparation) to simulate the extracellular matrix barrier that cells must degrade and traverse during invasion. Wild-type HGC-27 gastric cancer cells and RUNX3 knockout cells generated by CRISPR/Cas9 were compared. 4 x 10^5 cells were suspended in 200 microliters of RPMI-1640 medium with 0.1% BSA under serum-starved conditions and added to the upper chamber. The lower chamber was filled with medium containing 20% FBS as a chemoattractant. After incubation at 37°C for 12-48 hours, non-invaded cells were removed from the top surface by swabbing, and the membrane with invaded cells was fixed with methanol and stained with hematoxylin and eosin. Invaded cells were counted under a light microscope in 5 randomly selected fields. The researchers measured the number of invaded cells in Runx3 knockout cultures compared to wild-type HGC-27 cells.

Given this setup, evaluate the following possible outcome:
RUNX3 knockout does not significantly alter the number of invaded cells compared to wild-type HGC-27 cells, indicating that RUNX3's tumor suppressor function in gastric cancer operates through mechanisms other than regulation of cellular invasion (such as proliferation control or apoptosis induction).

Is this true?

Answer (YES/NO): NO